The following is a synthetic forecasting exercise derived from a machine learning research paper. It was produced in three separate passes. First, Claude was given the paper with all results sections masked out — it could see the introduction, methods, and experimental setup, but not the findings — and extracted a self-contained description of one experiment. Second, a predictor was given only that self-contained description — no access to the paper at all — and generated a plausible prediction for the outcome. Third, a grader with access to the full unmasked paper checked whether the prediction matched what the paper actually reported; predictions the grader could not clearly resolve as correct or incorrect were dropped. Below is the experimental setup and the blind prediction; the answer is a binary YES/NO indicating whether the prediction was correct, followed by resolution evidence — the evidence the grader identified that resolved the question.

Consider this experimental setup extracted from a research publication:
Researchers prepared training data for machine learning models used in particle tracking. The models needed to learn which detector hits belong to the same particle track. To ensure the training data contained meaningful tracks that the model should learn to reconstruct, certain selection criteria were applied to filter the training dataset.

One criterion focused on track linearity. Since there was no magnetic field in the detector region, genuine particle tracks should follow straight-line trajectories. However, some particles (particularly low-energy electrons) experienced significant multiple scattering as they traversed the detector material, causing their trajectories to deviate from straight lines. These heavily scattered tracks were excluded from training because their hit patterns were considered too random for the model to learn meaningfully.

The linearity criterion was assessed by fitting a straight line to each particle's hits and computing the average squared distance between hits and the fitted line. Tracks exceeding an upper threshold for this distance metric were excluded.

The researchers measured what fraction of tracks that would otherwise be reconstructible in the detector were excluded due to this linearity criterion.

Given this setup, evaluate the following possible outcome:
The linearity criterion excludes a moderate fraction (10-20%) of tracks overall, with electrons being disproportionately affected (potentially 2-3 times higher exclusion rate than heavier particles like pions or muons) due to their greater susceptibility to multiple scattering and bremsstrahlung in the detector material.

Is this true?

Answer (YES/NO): NO